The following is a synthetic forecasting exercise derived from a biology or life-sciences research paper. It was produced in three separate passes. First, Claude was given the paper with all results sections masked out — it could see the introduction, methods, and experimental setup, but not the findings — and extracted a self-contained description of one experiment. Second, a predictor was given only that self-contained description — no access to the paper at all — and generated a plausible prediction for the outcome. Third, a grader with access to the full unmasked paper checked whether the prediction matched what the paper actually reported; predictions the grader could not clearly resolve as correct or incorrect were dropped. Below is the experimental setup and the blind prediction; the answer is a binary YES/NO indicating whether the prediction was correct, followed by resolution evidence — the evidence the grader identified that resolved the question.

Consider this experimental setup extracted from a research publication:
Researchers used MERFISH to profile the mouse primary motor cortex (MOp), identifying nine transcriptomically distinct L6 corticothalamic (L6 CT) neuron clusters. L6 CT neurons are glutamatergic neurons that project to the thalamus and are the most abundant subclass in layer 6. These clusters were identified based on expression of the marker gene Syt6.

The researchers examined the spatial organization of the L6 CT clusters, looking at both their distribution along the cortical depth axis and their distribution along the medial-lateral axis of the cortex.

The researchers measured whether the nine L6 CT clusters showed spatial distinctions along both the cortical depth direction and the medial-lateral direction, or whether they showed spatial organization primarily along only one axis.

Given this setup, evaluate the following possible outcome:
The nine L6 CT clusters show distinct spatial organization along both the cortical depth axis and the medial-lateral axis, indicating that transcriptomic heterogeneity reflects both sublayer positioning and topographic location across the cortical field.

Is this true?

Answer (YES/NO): YES